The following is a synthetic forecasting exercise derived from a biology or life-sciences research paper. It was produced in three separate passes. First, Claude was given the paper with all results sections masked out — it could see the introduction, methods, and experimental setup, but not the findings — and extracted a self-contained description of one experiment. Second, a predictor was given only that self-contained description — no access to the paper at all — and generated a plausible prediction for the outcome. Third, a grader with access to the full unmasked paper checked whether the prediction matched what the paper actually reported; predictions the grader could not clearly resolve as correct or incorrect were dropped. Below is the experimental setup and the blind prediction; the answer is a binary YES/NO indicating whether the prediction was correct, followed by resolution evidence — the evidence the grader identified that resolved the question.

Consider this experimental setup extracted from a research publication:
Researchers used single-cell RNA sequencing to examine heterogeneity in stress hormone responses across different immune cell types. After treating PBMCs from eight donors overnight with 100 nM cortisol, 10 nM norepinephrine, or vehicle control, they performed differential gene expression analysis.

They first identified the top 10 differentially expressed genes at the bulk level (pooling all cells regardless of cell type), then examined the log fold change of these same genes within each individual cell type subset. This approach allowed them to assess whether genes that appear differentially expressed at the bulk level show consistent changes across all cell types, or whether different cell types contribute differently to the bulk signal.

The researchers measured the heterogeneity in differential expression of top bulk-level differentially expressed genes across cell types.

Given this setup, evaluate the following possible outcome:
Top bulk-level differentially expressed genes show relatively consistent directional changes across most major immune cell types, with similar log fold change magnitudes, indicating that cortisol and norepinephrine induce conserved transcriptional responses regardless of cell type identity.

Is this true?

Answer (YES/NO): NO